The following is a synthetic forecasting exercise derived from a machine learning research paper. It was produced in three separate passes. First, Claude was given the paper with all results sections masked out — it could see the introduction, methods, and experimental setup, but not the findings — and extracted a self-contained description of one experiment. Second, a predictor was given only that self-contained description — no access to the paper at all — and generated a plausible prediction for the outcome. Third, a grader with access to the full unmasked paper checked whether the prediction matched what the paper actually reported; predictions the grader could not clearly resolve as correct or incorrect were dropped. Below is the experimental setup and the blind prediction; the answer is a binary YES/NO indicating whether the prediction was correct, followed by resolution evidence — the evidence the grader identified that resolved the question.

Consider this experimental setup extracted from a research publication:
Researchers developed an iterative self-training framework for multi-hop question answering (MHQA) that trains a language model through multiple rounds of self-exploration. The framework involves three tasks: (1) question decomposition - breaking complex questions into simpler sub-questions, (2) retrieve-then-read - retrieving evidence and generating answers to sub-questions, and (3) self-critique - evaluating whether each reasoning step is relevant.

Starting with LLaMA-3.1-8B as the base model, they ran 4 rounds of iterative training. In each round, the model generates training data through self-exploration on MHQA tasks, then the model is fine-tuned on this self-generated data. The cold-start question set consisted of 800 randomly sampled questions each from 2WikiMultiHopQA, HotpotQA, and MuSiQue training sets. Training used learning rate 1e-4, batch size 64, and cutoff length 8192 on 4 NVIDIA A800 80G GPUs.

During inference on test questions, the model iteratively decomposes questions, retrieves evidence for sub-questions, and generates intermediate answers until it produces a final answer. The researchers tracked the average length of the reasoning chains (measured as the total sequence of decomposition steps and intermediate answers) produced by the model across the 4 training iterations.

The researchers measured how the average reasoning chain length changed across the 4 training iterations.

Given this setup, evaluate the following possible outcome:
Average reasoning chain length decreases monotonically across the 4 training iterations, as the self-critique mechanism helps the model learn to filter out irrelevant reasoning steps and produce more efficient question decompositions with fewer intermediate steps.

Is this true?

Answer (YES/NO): NO